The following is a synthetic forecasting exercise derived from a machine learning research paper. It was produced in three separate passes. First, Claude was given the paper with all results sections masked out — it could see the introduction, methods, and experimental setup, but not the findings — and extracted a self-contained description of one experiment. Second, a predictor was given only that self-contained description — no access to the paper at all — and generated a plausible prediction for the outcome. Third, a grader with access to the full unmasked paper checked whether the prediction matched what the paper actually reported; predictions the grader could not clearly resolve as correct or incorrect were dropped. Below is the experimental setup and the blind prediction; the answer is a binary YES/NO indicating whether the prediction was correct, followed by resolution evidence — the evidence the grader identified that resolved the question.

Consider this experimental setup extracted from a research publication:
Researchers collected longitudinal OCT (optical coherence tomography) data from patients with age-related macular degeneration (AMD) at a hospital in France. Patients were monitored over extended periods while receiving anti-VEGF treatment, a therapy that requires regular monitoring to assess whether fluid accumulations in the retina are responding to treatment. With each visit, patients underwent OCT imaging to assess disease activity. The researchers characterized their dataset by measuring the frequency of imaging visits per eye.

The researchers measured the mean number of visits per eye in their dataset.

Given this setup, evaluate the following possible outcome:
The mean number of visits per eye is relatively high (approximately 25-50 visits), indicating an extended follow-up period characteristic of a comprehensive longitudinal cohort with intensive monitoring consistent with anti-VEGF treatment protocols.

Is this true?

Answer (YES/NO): NO